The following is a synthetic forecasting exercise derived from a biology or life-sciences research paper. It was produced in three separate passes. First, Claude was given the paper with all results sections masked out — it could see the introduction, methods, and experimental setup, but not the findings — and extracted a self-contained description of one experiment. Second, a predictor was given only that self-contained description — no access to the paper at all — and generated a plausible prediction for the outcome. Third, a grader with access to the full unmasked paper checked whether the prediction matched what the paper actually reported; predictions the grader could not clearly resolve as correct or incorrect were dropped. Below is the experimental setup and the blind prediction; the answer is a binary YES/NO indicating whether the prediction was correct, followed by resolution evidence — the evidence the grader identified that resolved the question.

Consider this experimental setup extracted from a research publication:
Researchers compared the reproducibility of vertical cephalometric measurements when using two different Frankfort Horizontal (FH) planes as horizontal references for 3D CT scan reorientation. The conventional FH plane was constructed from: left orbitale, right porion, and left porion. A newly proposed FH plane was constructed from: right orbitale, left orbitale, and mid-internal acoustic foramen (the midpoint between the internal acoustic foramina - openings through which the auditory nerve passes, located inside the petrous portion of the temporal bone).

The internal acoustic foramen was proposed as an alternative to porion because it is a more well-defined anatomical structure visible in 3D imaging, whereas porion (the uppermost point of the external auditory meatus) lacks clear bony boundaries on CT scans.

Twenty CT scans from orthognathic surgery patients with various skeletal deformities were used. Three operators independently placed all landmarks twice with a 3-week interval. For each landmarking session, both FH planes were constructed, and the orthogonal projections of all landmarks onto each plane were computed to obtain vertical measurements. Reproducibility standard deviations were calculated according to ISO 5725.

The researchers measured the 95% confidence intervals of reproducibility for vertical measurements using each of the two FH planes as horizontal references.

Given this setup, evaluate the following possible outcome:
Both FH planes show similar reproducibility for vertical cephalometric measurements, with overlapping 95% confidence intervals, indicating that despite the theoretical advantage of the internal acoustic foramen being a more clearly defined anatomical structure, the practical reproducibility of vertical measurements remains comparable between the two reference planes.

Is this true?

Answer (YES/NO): YES